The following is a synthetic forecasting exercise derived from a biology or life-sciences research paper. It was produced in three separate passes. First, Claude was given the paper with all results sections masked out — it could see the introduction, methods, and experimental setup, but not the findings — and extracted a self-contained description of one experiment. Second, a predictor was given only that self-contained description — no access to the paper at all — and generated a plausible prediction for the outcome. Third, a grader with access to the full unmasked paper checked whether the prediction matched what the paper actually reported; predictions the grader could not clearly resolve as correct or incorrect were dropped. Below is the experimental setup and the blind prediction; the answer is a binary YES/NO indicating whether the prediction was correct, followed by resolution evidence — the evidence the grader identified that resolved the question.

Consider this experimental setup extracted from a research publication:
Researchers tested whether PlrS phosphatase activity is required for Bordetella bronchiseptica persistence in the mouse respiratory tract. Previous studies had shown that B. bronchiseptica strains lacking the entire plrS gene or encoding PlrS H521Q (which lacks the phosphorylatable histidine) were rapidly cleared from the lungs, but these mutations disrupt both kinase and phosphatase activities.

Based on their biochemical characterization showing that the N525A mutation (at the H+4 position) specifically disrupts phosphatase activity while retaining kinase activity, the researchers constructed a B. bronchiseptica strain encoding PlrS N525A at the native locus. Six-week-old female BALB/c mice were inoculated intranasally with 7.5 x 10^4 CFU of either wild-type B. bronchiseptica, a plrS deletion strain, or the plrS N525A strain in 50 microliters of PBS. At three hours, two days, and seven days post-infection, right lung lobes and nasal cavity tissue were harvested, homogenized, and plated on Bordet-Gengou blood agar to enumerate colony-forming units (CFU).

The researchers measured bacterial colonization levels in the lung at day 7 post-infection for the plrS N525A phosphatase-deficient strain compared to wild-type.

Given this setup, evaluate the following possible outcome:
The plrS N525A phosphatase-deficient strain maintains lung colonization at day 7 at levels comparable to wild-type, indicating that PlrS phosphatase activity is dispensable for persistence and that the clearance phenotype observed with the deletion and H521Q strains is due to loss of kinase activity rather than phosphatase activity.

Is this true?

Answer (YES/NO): NO